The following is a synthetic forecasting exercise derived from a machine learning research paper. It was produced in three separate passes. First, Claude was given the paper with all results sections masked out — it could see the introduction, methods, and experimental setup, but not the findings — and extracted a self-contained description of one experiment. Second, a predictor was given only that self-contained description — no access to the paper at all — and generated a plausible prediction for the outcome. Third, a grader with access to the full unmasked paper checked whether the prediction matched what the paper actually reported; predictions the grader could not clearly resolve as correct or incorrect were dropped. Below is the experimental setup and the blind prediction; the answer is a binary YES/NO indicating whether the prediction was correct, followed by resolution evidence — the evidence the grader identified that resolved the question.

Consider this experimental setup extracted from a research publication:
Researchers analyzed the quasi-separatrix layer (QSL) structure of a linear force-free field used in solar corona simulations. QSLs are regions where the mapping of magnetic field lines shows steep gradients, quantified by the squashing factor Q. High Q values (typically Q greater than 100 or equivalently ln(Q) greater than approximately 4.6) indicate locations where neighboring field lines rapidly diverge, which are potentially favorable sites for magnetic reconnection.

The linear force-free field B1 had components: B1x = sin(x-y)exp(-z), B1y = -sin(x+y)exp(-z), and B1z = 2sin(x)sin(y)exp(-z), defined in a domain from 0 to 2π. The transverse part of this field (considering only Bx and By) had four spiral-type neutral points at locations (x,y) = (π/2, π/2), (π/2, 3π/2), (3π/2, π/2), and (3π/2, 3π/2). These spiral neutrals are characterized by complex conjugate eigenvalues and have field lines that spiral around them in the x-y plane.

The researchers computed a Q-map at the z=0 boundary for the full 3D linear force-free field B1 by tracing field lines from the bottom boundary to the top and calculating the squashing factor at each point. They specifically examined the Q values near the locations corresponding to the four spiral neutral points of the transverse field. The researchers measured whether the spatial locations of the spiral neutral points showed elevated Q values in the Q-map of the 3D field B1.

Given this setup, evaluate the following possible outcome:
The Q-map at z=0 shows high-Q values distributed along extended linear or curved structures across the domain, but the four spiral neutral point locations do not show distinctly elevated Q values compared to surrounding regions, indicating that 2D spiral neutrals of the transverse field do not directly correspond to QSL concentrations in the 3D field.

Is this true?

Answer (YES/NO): NO